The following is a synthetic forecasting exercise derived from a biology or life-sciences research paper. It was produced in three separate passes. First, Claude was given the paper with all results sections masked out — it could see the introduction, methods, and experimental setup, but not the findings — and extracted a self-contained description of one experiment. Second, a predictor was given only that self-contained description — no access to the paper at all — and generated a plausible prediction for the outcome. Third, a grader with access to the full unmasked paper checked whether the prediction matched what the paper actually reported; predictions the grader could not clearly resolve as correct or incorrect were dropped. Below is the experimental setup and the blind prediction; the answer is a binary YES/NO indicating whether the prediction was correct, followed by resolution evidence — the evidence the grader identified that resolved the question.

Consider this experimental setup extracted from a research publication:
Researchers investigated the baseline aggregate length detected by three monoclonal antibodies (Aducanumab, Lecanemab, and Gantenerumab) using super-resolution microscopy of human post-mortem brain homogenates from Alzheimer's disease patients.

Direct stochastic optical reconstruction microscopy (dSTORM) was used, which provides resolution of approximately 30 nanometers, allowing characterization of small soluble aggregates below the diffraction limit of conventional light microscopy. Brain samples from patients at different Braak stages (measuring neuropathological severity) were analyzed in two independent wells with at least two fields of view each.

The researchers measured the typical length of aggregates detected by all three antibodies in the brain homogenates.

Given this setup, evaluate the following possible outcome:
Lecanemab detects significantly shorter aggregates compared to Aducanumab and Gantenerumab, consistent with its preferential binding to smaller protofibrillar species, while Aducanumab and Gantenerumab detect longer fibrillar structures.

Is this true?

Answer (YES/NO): NO